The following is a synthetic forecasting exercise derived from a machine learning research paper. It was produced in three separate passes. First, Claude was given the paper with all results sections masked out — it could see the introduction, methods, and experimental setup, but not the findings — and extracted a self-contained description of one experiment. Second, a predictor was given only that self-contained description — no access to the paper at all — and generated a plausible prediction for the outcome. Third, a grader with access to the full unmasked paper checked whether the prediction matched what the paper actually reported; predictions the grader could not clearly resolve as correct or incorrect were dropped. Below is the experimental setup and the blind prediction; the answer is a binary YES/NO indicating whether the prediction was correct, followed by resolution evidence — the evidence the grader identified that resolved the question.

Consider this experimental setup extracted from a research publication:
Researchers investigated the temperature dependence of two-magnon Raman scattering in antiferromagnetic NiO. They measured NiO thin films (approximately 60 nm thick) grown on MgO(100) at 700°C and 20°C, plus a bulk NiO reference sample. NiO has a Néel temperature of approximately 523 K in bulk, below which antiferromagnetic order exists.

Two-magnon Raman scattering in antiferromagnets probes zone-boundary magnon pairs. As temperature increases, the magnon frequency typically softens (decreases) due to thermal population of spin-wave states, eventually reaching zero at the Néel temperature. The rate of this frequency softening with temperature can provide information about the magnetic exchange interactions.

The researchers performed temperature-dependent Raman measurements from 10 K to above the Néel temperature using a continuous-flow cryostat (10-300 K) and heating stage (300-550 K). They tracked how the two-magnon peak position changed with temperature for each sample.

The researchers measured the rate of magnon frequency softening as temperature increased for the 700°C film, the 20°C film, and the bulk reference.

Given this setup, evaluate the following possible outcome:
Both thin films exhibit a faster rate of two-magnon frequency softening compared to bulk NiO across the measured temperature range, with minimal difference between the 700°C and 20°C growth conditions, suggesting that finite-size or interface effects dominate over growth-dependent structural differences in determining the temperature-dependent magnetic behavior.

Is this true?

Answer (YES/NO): NO